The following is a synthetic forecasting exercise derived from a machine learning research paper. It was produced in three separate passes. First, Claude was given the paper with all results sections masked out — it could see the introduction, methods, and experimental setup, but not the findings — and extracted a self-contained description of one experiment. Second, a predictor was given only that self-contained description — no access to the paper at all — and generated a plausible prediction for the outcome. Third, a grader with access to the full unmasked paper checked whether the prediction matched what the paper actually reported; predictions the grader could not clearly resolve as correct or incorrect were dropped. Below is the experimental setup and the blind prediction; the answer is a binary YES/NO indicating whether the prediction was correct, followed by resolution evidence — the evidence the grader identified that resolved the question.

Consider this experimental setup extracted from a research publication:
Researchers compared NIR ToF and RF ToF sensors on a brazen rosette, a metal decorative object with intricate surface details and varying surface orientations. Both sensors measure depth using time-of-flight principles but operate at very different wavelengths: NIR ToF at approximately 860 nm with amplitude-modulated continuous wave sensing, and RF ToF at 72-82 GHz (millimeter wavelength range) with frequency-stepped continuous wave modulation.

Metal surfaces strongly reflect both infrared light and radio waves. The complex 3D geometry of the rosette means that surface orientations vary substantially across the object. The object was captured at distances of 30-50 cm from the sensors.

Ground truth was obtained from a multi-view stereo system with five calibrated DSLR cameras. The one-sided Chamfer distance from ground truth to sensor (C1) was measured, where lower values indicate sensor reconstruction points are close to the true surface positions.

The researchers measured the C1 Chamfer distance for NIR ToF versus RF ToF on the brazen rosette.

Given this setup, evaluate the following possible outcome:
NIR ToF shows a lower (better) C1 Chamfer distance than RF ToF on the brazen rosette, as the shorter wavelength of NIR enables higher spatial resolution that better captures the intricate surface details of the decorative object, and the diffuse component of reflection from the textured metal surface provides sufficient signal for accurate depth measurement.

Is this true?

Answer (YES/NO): NO